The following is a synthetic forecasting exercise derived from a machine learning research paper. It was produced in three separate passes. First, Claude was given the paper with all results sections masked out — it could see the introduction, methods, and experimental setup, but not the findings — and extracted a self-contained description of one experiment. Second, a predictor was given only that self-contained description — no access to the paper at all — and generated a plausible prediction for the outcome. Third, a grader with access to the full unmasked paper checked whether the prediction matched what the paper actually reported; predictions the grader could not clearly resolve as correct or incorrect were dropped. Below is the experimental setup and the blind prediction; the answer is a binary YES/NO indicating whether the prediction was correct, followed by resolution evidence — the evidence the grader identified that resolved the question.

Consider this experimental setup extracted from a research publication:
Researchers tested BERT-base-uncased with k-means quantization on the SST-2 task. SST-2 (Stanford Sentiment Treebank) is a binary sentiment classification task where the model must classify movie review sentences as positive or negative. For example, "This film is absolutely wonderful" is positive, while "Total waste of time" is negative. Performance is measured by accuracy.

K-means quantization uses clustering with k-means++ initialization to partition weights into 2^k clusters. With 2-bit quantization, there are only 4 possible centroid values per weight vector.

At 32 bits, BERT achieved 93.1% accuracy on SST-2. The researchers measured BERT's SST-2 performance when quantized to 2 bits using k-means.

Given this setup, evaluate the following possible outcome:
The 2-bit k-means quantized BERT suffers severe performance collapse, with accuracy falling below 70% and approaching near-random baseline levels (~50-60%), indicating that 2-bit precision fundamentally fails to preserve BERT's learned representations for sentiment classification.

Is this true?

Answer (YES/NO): NO